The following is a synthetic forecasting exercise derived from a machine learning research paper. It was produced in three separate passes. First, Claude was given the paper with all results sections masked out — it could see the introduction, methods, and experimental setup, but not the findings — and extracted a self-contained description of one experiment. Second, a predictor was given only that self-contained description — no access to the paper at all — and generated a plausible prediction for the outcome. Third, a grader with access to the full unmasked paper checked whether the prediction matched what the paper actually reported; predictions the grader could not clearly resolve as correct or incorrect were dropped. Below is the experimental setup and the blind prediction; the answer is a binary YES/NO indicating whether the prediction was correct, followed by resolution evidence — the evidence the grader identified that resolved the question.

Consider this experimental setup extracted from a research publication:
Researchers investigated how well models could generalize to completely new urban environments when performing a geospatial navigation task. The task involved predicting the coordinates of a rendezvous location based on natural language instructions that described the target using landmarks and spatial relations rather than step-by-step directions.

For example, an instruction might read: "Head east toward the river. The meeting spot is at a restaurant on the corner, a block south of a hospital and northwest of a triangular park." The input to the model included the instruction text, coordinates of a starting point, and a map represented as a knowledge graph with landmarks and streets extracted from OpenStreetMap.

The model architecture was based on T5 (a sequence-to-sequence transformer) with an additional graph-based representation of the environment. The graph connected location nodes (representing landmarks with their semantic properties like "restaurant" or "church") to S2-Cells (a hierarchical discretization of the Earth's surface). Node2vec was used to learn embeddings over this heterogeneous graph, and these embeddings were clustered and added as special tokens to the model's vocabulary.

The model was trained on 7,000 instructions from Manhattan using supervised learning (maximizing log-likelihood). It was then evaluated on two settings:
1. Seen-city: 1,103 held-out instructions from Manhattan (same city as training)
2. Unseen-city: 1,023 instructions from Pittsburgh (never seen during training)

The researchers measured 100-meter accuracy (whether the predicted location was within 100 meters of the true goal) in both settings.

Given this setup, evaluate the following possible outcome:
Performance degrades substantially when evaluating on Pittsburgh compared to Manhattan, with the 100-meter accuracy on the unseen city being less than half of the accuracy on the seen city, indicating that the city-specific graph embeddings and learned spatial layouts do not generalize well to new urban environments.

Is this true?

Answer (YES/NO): YES